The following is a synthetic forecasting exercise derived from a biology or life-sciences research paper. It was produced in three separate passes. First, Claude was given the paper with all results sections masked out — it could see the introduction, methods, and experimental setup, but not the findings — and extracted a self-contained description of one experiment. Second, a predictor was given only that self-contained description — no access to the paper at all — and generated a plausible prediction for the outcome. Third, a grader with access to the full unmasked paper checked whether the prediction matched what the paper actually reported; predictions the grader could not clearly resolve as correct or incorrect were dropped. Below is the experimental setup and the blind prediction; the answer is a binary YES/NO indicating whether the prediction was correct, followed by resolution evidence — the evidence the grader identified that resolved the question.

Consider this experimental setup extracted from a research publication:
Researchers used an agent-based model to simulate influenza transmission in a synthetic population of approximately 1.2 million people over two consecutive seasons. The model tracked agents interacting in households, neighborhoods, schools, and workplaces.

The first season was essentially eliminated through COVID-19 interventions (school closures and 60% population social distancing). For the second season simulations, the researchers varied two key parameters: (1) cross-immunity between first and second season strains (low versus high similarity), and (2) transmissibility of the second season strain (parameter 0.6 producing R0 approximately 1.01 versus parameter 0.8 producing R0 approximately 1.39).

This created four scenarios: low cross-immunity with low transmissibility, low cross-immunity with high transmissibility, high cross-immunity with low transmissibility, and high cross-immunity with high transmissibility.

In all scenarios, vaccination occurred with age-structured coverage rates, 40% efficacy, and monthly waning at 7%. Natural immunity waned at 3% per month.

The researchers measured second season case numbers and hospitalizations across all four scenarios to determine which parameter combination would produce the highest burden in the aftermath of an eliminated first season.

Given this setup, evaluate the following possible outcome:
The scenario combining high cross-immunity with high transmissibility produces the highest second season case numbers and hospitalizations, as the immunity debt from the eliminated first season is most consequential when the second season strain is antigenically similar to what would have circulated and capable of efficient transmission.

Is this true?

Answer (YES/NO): NO